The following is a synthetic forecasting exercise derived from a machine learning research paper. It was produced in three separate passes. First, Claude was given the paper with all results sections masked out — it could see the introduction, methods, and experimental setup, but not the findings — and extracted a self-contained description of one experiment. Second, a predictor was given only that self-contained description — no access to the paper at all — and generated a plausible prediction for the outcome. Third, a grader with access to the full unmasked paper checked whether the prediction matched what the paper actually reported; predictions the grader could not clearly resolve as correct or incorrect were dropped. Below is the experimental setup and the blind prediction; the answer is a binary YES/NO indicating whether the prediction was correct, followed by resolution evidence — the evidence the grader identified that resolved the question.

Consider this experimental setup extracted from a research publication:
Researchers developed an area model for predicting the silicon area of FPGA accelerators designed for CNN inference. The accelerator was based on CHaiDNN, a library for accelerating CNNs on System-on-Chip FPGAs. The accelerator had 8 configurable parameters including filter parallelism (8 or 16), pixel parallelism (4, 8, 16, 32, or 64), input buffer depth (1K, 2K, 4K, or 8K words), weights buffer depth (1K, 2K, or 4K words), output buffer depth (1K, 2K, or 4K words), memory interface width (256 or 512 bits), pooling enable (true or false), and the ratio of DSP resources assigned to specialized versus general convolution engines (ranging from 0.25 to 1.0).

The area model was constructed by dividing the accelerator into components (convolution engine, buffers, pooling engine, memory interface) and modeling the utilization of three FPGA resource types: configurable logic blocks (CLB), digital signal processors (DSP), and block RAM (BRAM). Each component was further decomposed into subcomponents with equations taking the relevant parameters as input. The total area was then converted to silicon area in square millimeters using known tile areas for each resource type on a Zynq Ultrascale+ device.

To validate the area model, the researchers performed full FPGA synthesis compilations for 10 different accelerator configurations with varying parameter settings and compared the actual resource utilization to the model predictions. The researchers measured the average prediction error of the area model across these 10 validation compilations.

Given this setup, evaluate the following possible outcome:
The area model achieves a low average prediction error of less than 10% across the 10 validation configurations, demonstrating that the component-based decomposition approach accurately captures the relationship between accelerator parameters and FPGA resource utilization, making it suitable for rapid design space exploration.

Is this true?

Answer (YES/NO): YES